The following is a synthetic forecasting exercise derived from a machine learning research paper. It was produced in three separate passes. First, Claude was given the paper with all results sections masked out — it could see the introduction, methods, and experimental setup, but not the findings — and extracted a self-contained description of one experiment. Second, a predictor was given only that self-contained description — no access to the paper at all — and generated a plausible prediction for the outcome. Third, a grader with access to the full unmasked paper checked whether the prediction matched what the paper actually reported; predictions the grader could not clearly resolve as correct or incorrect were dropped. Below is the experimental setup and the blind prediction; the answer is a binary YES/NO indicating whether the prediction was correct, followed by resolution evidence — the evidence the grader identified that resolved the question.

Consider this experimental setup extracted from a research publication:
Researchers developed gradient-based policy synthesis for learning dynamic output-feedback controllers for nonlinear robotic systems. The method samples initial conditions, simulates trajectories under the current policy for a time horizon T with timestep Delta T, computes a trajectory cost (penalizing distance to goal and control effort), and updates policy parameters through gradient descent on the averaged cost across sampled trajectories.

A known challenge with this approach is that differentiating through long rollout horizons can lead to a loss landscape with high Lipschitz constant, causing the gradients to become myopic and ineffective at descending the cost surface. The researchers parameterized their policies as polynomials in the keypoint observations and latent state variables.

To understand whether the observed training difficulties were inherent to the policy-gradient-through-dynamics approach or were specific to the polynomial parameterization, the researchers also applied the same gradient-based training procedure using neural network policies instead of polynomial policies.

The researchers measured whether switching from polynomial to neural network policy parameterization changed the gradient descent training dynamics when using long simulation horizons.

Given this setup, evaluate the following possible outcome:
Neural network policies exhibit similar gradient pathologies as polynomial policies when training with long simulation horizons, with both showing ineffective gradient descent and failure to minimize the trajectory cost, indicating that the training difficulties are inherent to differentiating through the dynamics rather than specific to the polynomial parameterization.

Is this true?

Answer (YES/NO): YES